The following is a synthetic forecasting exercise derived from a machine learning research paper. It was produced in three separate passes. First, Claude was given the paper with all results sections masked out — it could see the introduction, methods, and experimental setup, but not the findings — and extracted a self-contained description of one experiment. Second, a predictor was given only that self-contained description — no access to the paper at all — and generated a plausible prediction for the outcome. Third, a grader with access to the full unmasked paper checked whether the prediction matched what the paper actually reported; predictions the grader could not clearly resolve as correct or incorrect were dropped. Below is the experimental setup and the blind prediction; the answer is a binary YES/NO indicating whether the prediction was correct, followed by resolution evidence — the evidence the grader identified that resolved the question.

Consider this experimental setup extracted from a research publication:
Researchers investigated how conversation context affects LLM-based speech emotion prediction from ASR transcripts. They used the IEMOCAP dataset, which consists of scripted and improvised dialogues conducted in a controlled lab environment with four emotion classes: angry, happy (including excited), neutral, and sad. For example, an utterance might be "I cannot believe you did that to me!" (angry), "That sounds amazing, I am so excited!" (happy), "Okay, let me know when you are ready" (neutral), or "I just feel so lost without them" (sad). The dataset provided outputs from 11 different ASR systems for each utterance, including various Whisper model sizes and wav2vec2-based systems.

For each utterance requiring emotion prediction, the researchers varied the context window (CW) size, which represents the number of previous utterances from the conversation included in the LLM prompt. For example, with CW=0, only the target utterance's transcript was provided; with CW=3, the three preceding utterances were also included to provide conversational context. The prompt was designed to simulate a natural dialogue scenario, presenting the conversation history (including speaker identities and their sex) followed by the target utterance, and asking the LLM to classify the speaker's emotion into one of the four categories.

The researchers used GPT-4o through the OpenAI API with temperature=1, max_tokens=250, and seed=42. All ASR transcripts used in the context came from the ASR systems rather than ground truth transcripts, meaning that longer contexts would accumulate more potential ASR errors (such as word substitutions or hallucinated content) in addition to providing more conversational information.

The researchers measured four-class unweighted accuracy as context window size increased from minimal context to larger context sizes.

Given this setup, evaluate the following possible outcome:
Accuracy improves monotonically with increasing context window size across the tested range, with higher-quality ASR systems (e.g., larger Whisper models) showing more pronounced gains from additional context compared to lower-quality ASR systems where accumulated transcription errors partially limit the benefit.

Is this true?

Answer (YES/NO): NO